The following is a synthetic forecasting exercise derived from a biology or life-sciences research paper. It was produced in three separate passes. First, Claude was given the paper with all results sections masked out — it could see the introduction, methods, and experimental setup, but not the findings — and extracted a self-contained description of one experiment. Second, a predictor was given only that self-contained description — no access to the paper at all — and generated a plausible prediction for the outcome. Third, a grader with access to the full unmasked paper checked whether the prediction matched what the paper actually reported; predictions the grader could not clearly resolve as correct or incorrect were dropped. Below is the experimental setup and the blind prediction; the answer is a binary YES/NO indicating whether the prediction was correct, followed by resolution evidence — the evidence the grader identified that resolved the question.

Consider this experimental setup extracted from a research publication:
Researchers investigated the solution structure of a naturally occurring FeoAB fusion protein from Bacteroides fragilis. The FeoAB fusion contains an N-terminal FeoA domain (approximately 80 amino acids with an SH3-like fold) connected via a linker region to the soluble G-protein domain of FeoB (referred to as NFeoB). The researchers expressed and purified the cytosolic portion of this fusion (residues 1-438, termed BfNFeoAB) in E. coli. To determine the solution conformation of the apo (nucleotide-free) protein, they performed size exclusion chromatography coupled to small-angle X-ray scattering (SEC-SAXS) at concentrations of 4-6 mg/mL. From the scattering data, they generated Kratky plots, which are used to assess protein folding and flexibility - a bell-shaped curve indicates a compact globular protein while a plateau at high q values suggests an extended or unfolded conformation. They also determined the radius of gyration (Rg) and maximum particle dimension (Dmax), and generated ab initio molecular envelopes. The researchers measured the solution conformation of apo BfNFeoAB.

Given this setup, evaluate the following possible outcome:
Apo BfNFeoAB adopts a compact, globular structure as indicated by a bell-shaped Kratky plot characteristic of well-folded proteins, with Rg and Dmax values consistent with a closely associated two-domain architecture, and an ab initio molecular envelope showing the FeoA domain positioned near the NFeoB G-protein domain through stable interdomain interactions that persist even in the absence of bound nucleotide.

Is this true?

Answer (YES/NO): NO